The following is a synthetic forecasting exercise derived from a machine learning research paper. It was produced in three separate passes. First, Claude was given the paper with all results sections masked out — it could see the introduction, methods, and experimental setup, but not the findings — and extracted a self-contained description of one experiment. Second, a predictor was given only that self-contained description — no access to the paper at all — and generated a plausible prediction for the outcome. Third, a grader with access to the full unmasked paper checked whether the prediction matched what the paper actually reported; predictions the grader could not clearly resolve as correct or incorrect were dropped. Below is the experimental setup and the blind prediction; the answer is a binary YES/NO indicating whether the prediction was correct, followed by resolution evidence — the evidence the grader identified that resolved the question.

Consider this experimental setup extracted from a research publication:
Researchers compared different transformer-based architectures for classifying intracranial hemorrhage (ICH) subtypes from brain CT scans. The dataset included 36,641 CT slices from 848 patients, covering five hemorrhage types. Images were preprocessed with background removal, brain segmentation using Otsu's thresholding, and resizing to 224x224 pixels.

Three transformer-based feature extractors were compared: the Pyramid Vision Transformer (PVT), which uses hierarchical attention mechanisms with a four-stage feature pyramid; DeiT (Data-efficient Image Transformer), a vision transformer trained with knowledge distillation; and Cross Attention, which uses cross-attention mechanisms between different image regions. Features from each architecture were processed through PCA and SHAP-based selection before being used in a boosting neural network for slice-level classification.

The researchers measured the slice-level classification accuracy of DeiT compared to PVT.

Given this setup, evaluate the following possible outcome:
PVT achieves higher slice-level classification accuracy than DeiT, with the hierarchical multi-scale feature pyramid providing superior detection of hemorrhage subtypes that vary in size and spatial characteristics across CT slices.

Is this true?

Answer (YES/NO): YES